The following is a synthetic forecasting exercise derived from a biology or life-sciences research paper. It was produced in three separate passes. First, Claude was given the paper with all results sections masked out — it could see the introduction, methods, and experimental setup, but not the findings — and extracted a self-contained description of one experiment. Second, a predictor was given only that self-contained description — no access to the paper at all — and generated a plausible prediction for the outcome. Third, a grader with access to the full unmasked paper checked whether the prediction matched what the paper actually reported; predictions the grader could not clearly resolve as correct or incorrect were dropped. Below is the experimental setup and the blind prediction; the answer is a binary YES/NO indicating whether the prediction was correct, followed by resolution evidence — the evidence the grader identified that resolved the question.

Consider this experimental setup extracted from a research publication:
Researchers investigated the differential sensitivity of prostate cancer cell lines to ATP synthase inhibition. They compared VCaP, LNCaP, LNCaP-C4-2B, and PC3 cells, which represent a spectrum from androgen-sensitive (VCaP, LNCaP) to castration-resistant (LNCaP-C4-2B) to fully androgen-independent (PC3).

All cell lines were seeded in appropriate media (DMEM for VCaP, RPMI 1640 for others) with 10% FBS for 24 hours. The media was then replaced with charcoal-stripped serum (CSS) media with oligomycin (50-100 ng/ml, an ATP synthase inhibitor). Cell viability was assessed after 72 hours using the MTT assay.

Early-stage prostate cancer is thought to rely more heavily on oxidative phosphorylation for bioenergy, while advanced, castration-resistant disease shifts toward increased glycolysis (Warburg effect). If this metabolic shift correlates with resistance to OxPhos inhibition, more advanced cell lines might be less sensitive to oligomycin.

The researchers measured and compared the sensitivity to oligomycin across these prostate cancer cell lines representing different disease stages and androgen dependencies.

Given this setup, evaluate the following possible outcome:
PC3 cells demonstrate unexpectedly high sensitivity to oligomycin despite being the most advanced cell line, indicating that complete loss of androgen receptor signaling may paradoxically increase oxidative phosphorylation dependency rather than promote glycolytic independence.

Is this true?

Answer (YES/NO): NO